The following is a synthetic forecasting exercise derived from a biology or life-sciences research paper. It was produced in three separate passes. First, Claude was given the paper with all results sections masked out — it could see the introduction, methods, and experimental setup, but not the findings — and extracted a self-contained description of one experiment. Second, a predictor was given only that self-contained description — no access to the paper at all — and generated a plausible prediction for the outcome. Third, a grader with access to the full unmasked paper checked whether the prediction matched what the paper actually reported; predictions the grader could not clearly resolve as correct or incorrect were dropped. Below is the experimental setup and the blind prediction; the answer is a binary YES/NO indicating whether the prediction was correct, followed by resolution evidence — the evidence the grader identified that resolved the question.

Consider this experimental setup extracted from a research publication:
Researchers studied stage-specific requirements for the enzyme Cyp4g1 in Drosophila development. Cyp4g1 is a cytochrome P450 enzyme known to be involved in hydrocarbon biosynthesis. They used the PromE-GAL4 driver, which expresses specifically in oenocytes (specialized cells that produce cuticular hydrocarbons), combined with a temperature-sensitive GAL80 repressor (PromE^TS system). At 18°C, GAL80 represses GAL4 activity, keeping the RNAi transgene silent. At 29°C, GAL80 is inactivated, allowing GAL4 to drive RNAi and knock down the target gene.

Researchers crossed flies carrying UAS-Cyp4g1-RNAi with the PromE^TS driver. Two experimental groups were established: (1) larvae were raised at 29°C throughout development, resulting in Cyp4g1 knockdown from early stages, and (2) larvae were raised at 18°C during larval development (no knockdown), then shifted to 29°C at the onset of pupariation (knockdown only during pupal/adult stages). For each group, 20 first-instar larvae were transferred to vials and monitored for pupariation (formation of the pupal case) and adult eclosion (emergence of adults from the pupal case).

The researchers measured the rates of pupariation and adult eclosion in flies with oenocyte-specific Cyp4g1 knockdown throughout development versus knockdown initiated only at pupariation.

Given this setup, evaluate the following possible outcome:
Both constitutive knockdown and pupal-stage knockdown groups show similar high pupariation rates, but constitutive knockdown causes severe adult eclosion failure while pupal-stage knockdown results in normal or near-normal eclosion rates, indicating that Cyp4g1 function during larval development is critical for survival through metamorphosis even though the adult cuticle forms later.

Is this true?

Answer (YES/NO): YES